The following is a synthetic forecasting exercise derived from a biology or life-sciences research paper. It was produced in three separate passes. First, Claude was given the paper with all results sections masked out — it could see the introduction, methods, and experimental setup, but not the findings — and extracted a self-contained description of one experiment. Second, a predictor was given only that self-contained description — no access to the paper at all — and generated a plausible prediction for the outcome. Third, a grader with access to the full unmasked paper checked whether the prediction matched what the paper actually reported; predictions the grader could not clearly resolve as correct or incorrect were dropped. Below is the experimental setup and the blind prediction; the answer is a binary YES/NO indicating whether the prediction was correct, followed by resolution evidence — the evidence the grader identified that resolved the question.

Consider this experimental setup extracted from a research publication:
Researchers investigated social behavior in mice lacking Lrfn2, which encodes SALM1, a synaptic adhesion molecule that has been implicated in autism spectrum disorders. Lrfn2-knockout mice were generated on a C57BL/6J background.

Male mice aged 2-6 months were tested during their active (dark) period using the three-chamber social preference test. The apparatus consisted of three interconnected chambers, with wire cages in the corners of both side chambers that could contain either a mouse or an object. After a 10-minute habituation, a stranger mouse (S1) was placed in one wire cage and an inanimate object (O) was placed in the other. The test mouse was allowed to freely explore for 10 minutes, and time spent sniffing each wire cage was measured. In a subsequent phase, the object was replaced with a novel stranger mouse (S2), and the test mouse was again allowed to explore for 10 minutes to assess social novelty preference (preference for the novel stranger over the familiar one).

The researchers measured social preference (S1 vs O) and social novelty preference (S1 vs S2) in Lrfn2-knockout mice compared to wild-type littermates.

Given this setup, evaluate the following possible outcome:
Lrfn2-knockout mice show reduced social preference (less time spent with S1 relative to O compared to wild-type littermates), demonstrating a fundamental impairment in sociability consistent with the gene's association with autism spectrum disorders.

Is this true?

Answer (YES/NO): NO